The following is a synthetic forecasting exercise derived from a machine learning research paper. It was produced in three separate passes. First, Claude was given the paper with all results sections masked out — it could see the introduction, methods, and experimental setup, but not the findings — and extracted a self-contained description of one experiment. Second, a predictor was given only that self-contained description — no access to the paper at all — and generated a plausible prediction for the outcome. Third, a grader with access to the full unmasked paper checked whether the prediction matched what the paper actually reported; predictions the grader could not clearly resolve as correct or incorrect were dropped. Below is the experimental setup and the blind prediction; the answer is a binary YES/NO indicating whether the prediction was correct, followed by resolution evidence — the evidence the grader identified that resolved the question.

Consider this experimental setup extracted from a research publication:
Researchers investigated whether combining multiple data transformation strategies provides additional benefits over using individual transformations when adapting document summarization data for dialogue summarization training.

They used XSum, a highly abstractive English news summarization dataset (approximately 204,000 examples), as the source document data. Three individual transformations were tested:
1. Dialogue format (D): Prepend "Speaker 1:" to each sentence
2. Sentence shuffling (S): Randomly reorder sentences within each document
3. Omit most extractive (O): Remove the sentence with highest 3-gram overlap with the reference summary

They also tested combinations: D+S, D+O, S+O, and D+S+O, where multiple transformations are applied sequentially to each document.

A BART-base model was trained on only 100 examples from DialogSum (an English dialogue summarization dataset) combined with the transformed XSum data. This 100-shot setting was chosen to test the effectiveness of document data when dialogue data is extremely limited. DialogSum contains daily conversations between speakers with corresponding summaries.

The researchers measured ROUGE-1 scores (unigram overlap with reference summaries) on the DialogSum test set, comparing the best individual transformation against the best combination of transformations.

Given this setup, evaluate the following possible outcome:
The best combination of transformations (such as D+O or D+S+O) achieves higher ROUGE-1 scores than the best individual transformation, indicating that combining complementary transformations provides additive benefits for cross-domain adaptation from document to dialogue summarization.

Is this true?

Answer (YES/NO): NO